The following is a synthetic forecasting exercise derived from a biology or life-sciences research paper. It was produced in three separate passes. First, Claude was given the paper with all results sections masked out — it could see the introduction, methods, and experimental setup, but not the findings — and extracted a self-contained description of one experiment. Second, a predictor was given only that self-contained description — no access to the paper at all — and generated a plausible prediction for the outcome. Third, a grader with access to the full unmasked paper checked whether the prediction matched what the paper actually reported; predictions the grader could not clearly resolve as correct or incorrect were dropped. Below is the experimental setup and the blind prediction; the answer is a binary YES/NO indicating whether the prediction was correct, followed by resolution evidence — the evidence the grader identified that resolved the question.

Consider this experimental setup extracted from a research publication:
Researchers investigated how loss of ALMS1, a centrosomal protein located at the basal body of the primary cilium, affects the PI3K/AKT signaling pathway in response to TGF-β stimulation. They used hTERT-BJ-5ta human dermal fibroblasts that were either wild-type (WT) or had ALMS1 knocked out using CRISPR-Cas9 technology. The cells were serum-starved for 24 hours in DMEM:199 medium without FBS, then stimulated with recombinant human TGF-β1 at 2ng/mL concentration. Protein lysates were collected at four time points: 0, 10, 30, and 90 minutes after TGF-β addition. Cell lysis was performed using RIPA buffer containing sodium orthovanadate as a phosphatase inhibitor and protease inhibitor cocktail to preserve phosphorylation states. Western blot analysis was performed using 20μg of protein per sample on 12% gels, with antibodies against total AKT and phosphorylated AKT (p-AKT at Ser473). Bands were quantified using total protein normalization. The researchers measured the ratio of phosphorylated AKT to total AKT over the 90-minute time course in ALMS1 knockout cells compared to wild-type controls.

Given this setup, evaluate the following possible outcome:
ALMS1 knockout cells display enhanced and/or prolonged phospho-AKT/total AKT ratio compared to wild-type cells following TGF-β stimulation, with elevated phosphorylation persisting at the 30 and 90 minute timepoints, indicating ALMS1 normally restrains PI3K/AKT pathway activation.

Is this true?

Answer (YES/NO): YES